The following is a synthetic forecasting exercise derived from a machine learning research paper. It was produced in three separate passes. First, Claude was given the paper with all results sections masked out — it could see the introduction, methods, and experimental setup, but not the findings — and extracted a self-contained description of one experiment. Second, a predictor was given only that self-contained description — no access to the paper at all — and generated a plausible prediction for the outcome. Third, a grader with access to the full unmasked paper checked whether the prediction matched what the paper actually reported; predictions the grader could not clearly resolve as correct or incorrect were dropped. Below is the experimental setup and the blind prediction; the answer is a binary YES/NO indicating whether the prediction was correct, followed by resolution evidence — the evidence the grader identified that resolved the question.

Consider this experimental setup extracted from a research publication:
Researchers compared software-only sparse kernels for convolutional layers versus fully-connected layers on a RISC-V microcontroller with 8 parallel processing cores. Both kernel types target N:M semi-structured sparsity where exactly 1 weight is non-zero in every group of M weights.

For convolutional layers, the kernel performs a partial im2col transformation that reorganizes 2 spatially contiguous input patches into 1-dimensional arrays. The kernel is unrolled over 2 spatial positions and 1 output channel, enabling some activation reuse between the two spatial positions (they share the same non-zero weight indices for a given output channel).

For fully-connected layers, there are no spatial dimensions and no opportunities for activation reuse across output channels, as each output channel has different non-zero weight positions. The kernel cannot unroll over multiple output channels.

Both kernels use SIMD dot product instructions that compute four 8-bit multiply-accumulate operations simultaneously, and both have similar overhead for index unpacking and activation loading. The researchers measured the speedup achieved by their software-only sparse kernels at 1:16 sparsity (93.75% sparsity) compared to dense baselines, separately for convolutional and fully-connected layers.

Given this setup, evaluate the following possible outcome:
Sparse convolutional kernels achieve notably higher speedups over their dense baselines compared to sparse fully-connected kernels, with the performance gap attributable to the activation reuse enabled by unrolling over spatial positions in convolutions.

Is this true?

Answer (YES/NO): NO